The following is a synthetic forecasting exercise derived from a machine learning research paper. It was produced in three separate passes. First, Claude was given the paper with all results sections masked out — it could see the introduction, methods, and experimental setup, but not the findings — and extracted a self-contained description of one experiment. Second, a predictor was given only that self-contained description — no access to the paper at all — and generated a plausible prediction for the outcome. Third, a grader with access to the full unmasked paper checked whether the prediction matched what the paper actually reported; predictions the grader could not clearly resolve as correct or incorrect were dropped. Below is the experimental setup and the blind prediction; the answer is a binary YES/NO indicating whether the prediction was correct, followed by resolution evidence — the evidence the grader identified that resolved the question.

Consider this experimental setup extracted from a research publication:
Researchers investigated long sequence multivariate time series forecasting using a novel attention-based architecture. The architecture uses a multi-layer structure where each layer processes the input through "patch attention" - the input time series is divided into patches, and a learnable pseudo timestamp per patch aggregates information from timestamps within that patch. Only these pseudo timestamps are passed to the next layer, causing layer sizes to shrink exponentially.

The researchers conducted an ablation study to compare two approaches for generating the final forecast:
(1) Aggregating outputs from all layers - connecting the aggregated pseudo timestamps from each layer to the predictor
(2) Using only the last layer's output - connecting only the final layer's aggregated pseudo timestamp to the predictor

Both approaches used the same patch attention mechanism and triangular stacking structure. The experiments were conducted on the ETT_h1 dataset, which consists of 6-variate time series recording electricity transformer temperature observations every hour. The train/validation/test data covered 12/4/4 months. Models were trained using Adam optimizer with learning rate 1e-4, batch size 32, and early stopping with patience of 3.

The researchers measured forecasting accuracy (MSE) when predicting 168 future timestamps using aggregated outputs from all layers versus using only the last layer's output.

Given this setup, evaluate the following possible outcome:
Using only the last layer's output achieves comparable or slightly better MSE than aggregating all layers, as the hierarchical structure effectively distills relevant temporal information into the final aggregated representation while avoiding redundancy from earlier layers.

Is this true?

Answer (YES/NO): NO